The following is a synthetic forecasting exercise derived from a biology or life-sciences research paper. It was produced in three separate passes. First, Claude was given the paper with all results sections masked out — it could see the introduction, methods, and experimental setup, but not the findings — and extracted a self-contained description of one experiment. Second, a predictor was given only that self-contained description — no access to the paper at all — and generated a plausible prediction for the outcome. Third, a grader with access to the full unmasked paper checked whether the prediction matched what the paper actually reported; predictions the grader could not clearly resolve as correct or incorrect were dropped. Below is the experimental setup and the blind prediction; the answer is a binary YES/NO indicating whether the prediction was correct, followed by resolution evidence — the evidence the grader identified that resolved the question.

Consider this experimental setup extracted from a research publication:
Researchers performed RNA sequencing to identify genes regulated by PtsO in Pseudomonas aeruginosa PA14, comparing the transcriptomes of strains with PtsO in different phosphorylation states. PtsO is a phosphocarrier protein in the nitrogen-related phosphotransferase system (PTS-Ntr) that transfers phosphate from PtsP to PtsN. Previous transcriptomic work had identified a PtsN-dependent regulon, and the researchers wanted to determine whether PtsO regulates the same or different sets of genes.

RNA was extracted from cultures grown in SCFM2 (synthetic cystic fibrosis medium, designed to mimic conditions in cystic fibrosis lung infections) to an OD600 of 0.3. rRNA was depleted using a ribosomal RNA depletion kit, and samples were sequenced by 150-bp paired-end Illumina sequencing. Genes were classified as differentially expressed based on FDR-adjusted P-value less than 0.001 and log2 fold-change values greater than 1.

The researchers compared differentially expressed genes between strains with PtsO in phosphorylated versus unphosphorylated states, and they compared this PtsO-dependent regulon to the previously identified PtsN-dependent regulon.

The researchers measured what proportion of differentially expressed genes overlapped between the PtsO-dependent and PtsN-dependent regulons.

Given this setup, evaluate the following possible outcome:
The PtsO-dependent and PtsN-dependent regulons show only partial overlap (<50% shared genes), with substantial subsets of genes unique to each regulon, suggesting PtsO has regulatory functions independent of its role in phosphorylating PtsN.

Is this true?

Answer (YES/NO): YES